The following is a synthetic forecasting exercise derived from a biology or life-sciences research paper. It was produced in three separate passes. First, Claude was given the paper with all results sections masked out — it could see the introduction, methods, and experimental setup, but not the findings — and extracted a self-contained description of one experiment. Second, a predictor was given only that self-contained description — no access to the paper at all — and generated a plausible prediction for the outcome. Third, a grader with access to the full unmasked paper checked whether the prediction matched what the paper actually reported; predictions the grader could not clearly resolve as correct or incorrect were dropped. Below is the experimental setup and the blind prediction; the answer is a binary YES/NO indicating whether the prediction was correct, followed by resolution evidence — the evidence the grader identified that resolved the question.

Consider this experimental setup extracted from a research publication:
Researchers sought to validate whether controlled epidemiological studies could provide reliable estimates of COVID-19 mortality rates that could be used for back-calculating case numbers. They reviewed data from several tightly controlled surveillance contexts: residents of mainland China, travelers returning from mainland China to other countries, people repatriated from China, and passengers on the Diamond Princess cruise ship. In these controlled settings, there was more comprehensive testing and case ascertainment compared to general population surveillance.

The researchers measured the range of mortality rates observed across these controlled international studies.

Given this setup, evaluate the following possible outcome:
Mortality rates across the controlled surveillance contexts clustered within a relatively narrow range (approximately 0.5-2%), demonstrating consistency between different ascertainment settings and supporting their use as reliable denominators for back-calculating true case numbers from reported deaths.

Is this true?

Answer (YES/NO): NO